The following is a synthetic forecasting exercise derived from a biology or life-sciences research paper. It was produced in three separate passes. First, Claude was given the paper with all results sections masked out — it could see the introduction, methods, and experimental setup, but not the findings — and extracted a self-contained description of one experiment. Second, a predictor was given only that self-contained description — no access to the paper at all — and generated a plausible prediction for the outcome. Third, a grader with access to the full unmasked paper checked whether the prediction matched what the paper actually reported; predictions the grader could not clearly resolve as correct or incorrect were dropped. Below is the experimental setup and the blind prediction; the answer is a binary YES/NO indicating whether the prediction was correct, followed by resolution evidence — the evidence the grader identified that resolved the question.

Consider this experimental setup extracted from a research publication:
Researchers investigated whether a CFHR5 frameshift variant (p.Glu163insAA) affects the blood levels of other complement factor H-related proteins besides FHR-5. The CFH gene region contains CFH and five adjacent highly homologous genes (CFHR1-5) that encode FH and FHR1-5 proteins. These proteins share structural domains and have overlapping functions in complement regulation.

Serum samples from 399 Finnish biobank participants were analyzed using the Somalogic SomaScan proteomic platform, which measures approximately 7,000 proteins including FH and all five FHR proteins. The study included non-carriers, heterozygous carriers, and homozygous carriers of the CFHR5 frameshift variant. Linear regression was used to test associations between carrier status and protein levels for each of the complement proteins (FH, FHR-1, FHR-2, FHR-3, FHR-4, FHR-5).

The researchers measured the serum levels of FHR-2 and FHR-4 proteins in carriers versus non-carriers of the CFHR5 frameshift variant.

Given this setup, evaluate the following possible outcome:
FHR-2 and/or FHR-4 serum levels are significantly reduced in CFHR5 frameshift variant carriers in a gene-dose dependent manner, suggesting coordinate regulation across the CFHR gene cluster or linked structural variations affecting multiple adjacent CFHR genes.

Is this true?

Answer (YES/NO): YES